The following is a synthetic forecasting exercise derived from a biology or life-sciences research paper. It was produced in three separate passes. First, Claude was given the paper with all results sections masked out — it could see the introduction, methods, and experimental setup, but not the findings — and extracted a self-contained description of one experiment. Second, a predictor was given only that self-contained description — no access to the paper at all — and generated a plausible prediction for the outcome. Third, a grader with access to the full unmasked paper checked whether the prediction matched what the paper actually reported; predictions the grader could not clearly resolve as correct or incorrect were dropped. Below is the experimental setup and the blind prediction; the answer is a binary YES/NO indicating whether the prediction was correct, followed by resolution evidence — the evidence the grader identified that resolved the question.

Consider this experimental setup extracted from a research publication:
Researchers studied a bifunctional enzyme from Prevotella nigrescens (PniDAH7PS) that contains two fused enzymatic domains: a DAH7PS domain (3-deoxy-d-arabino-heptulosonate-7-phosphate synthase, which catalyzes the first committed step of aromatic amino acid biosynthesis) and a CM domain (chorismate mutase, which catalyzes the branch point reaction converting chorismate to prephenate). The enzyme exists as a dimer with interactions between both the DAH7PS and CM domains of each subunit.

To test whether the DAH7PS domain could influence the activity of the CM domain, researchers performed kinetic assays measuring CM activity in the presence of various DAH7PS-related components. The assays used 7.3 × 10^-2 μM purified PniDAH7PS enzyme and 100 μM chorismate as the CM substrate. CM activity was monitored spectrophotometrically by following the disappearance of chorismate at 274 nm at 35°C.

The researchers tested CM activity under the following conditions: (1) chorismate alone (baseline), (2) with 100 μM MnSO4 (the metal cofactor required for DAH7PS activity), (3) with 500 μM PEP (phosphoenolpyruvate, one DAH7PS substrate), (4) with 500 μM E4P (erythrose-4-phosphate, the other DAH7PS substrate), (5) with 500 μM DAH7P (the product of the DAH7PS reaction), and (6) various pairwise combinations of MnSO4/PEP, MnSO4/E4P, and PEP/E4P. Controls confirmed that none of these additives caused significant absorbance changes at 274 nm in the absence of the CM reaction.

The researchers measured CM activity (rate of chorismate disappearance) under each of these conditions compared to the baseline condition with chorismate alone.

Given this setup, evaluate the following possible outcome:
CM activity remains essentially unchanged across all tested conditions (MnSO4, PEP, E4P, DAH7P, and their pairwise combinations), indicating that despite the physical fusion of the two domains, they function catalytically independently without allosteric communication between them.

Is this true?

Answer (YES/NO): NO